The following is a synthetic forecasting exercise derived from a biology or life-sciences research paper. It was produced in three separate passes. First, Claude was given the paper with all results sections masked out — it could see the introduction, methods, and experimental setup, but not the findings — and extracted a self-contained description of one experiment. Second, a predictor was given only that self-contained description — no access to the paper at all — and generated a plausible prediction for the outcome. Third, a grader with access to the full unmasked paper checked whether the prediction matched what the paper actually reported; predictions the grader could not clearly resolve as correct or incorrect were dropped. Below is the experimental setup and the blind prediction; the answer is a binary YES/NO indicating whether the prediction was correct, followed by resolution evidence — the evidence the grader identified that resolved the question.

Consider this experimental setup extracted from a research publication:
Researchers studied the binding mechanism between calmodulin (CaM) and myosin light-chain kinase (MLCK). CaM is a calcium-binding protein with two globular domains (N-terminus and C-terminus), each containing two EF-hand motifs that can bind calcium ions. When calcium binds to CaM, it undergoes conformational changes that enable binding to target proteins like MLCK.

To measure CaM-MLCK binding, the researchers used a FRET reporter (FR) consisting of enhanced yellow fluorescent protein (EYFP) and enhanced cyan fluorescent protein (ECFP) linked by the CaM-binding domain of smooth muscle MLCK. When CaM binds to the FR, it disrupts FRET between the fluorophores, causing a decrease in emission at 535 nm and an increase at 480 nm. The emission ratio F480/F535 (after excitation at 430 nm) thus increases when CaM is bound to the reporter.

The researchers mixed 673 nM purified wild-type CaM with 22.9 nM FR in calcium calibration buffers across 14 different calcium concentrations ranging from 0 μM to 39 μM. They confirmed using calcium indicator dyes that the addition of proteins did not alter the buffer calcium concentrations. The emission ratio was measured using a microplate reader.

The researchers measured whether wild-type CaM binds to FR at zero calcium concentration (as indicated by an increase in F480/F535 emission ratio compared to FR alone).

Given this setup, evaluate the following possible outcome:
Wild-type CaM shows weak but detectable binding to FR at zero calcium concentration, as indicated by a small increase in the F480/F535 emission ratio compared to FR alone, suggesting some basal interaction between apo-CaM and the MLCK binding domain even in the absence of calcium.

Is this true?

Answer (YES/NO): NO